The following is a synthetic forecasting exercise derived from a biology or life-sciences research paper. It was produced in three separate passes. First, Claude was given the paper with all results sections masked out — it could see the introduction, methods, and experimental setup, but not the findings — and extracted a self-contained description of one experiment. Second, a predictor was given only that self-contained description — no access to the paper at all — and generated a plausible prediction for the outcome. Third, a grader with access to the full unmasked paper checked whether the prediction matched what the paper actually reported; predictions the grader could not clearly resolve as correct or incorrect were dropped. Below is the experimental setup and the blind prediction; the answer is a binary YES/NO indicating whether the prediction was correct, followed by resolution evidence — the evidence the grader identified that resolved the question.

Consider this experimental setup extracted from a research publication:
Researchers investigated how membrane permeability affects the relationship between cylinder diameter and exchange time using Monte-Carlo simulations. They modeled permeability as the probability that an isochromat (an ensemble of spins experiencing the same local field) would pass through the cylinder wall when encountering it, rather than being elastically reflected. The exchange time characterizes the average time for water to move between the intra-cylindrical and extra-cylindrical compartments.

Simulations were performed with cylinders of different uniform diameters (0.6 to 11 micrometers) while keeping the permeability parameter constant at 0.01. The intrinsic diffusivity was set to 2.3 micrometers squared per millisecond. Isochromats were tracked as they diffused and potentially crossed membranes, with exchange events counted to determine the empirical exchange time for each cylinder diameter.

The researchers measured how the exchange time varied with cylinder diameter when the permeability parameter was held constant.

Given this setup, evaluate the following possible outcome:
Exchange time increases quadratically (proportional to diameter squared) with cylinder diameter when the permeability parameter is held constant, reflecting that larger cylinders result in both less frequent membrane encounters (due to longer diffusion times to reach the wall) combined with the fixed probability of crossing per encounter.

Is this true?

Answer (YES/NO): NO